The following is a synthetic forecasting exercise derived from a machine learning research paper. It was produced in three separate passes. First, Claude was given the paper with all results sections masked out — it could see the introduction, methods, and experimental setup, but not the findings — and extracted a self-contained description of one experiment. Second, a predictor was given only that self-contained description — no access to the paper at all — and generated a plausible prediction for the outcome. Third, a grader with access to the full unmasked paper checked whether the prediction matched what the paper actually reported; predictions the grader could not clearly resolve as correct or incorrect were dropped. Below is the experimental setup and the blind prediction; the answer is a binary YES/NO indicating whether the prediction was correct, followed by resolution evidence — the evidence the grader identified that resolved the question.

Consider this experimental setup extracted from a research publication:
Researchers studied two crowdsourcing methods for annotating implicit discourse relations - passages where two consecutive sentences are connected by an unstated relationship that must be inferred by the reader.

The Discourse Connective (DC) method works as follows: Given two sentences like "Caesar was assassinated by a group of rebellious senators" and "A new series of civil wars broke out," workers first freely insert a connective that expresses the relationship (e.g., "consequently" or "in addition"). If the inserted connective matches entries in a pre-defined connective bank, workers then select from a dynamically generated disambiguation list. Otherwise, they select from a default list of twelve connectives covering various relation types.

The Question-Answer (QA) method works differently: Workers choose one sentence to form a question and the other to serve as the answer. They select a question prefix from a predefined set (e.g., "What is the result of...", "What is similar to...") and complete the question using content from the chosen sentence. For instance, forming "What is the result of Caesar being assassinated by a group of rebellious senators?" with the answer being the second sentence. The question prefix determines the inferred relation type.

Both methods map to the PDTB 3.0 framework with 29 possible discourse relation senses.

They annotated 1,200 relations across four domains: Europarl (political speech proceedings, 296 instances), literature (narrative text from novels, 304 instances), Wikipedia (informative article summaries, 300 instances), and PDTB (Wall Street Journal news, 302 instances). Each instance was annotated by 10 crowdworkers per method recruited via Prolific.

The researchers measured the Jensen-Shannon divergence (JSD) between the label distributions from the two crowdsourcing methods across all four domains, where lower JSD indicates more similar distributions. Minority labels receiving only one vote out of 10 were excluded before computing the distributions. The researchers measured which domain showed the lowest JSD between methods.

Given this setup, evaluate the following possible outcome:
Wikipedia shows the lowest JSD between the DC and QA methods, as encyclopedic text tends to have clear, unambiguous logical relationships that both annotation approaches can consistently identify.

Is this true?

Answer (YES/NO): YES